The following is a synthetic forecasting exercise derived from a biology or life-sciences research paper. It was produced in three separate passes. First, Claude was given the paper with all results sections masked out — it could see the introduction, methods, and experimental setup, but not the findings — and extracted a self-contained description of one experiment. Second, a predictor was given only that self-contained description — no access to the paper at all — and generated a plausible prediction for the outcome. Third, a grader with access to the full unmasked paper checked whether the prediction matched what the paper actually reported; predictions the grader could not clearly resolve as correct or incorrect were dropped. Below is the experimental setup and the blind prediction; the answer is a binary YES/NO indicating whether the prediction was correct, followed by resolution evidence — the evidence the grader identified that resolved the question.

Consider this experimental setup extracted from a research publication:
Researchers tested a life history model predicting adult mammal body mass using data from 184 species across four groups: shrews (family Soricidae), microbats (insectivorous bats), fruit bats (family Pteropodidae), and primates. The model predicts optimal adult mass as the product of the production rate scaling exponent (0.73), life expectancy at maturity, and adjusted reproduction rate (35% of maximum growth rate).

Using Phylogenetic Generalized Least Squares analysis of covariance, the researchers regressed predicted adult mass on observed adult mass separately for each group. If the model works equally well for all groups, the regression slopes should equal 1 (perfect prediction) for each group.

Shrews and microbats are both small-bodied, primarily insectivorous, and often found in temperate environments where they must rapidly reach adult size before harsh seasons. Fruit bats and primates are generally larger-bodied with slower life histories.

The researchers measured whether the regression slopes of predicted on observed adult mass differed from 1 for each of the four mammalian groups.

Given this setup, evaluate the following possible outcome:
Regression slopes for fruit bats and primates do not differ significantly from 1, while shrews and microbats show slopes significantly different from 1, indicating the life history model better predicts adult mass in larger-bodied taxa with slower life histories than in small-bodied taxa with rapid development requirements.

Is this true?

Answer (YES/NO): YES